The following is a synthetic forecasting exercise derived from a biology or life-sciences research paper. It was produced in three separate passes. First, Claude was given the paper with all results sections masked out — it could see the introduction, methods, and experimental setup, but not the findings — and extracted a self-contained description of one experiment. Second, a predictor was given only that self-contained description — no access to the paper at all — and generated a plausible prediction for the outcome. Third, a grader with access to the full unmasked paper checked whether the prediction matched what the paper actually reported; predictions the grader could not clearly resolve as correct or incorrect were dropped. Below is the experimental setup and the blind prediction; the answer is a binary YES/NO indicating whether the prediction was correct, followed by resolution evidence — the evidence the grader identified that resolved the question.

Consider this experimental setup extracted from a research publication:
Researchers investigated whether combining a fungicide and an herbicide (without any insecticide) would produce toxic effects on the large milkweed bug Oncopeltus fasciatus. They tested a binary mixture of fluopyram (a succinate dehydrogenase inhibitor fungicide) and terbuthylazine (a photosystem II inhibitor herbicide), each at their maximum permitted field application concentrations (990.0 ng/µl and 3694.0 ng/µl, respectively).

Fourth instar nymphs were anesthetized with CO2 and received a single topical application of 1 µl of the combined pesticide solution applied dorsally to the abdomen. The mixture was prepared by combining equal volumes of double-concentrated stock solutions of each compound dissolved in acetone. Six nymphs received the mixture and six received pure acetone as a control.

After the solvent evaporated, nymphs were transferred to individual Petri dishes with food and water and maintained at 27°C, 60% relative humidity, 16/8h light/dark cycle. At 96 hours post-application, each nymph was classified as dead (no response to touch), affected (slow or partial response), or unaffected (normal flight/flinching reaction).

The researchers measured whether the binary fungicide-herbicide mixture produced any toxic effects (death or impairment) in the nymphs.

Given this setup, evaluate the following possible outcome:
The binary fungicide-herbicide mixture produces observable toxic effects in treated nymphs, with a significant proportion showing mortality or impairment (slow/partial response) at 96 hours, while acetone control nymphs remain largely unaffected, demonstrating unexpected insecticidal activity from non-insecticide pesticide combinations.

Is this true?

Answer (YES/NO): NO